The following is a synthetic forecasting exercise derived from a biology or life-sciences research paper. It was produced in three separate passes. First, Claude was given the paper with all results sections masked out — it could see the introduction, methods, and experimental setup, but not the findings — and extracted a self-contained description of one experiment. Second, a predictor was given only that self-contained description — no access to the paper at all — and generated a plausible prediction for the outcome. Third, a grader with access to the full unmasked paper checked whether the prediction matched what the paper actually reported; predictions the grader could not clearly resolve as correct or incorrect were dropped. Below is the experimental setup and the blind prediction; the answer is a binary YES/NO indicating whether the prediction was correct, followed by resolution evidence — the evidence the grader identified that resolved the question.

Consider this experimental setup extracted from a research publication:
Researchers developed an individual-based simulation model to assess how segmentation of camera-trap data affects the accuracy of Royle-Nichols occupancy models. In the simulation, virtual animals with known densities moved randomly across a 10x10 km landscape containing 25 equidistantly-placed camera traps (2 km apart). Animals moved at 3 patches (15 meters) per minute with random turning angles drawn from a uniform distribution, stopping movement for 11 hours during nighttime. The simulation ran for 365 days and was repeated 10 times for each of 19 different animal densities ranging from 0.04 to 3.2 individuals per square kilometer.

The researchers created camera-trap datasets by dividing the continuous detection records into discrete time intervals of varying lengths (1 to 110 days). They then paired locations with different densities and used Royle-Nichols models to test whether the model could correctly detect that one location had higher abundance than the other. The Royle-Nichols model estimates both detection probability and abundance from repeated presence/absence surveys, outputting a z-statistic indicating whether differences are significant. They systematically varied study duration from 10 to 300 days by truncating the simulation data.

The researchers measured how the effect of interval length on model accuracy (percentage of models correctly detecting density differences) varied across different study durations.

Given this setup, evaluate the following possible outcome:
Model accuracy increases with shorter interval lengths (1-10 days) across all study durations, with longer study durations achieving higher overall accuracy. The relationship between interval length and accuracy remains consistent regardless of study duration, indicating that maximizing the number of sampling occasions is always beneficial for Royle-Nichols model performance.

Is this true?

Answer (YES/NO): NO